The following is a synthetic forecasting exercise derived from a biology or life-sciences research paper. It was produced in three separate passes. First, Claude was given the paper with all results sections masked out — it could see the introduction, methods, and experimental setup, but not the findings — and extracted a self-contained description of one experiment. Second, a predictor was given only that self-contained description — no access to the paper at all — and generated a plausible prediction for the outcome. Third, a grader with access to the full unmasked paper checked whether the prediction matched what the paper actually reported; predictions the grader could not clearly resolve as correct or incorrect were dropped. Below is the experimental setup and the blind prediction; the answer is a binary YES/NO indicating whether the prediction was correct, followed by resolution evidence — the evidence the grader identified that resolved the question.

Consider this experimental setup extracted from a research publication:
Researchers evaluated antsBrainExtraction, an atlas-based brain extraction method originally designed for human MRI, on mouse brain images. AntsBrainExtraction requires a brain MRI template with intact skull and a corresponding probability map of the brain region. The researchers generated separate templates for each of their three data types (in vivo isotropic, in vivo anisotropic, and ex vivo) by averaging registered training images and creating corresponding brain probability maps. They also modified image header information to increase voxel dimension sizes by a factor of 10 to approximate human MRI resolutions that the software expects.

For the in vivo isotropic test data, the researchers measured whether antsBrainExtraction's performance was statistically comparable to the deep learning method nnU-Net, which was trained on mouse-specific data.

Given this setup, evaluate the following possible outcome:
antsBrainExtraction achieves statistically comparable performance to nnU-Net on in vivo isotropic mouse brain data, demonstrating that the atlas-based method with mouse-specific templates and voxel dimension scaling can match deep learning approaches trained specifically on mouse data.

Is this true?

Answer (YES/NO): YES